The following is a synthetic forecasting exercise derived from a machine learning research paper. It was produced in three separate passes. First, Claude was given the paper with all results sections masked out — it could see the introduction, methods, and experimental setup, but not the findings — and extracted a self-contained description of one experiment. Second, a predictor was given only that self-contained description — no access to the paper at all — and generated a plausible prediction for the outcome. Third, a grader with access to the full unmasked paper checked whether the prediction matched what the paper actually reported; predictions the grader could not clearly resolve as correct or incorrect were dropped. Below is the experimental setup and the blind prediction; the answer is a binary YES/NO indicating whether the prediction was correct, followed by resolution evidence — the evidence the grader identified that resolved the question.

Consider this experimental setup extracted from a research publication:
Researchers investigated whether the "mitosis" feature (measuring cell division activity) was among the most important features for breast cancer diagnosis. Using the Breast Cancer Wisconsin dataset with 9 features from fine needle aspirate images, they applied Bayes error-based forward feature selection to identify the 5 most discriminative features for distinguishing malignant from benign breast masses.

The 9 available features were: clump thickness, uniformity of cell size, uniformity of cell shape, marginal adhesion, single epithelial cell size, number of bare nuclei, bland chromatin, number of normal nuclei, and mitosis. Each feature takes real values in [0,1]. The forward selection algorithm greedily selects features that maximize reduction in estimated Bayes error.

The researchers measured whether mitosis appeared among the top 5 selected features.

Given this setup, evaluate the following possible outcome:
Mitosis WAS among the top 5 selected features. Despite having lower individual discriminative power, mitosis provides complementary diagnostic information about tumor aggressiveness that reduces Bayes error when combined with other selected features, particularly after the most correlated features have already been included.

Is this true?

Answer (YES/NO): NO